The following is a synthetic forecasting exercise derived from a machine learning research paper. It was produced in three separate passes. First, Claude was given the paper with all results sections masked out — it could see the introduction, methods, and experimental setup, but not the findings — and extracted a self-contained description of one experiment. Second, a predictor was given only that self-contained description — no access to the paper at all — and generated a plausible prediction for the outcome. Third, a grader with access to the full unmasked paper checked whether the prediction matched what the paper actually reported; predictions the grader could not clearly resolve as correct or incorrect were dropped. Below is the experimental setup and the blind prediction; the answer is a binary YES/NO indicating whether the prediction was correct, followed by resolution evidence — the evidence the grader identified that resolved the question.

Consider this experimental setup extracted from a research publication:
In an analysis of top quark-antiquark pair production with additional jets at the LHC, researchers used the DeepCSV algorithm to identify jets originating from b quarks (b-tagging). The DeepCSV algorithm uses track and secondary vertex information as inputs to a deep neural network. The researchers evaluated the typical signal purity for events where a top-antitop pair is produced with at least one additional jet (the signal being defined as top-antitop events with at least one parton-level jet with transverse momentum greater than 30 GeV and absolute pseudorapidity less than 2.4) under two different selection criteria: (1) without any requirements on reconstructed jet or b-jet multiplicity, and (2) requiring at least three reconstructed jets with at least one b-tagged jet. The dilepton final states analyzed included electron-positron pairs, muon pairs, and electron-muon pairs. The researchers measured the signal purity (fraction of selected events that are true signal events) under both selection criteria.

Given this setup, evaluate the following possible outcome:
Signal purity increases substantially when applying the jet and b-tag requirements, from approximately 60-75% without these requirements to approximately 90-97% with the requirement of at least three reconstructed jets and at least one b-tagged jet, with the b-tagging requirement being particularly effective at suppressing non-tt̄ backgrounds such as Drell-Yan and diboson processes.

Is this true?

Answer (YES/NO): NO